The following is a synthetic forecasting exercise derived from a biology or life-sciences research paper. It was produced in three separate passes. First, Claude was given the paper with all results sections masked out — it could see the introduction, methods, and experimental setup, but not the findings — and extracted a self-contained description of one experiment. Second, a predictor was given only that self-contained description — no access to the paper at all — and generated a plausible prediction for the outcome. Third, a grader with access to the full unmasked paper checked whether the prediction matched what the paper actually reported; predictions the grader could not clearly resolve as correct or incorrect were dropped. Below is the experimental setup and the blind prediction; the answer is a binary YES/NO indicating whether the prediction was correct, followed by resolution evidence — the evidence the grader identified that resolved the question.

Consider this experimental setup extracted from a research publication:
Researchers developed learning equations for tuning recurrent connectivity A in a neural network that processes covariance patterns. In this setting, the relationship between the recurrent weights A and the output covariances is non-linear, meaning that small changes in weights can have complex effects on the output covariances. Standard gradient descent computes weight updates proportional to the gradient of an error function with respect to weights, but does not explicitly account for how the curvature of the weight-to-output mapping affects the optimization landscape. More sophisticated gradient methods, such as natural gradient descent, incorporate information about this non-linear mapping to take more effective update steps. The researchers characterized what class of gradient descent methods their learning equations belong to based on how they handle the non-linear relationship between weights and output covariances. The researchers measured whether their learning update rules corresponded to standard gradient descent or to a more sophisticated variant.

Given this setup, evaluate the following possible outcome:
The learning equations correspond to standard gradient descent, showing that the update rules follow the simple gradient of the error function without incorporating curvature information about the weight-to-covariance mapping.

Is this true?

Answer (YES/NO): NO